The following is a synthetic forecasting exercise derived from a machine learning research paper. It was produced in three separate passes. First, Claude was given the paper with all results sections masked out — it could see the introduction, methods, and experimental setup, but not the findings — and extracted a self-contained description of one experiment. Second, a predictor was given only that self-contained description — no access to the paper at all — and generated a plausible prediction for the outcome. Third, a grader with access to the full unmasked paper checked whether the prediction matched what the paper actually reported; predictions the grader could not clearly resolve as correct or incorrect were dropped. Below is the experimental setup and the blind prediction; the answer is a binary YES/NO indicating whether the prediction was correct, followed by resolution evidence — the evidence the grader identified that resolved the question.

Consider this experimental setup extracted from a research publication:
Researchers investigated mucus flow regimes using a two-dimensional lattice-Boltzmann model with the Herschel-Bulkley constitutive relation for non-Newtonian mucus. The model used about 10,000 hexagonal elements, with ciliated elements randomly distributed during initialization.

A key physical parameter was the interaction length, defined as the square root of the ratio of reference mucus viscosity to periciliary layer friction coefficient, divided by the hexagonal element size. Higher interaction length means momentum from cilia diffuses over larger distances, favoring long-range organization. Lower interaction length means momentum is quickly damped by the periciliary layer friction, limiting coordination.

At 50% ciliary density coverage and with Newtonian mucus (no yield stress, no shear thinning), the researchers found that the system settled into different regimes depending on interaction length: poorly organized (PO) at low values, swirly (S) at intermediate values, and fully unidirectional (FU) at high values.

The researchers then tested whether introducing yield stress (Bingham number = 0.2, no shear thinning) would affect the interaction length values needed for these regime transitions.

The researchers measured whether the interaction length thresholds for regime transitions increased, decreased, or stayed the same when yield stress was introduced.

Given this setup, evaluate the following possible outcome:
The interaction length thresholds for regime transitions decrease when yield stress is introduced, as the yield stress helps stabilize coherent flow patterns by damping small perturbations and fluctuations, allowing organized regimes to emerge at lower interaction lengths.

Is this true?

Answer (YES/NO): YES